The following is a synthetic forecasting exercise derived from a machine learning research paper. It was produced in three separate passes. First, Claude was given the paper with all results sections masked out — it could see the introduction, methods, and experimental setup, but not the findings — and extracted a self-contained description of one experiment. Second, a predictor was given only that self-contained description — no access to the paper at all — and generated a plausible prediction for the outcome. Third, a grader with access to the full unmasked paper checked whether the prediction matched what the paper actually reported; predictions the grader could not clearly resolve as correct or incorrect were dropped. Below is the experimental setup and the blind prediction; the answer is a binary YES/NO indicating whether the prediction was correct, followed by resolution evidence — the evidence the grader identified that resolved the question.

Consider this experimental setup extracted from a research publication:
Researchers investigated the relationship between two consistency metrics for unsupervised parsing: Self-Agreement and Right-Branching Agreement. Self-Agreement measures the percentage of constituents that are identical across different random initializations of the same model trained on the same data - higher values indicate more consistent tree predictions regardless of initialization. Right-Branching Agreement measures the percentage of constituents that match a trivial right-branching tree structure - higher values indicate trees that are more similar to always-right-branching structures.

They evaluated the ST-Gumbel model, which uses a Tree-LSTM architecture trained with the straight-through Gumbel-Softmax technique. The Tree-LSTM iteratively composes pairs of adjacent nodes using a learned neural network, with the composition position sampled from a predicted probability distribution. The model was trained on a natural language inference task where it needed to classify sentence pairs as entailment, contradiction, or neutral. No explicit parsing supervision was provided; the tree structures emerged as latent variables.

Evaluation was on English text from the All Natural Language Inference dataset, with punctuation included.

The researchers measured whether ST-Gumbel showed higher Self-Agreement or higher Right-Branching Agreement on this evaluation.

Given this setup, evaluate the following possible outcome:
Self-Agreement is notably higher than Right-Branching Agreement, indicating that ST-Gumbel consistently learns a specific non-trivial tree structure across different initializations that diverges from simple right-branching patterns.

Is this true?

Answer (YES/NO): YES